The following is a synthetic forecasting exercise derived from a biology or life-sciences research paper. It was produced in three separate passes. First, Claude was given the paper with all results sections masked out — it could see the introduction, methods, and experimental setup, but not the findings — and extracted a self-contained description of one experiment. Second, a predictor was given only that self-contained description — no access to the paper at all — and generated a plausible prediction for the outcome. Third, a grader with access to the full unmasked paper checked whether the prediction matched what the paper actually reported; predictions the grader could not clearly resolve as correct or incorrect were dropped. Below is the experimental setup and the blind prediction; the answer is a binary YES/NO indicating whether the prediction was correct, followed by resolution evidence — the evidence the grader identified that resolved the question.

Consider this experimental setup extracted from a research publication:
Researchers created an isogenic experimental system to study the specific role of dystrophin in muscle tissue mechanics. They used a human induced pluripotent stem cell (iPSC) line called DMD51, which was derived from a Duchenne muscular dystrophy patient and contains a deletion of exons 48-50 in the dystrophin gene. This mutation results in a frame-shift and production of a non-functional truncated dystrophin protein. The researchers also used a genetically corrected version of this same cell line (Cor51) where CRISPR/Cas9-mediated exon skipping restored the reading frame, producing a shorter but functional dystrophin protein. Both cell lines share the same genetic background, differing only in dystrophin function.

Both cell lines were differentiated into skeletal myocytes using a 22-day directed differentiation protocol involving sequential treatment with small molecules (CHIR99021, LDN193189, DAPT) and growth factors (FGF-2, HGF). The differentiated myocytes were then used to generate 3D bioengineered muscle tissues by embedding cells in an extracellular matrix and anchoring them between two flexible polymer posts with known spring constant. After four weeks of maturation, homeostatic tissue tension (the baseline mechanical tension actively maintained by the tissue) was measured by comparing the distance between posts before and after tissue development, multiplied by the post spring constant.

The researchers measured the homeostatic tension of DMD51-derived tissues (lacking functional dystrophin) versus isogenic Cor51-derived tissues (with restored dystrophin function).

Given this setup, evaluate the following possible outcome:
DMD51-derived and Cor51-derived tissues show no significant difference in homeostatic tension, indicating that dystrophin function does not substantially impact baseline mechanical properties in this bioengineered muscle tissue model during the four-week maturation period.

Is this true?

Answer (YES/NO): NO